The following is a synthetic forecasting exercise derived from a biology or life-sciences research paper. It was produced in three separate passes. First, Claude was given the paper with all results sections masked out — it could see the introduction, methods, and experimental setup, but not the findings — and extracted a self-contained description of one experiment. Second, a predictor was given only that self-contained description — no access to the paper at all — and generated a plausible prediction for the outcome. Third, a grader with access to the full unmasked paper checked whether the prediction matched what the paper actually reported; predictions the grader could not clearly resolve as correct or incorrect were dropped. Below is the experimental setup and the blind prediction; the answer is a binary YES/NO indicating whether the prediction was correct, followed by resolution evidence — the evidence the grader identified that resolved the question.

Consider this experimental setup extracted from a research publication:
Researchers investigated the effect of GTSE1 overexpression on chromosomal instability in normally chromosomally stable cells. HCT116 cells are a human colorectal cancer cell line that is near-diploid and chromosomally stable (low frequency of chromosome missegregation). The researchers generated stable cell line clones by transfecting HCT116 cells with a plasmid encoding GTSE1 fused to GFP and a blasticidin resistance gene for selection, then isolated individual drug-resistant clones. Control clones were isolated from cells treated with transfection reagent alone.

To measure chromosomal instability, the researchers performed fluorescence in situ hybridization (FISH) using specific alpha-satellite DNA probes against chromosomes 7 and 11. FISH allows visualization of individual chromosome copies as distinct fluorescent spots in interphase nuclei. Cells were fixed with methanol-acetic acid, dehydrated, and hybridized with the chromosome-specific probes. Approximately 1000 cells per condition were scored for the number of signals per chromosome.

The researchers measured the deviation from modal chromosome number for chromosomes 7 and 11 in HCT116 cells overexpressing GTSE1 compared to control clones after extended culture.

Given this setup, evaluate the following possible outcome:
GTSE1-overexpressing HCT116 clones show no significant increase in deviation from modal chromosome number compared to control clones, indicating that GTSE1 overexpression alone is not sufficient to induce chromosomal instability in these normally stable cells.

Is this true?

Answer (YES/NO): NO